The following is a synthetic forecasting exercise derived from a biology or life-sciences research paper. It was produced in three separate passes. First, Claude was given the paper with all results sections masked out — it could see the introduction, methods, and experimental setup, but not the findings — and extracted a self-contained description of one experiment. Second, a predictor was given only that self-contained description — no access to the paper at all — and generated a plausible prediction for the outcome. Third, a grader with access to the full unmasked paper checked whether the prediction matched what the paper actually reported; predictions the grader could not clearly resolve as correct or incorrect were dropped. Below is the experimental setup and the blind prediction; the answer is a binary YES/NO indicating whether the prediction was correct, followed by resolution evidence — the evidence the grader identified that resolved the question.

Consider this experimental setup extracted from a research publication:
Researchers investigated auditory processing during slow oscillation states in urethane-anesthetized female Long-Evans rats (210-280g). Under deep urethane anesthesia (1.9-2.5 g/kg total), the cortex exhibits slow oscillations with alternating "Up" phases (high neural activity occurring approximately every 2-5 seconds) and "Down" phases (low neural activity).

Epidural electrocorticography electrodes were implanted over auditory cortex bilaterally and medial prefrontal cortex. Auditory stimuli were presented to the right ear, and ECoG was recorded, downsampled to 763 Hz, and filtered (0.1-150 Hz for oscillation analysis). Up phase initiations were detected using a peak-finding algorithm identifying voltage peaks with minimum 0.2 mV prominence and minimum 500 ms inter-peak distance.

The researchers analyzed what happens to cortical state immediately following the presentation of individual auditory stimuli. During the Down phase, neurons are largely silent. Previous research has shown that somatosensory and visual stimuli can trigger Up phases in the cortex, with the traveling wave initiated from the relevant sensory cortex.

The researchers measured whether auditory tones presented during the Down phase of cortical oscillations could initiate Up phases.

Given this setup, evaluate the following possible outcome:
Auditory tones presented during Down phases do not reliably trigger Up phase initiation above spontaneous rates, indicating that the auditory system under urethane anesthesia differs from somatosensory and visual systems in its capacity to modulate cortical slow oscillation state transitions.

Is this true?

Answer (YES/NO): NO